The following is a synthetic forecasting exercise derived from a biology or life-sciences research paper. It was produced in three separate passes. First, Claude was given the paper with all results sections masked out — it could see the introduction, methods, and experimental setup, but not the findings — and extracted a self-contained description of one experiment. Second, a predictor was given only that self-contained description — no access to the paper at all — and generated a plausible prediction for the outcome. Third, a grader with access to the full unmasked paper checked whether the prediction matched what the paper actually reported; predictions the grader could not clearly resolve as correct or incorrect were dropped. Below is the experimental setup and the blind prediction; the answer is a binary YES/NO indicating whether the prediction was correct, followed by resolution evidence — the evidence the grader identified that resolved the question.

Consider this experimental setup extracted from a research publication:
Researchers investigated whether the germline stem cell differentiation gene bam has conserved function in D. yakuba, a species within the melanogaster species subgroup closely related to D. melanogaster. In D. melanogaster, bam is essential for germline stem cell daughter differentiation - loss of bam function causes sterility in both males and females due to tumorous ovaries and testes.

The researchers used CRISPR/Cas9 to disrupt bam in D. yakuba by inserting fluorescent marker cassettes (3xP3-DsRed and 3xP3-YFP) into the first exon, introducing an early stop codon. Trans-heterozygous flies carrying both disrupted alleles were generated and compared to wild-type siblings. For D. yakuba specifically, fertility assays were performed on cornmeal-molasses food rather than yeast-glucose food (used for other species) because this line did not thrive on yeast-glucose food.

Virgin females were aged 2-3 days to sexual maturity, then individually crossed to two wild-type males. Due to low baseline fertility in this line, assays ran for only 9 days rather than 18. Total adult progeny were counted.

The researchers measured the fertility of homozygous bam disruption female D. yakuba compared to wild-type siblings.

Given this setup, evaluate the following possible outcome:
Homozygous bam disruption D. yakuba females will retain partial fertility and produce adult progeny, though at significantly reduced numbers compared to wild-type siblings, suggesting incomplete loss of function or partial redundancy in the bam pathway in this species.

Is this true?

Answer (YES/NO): NO